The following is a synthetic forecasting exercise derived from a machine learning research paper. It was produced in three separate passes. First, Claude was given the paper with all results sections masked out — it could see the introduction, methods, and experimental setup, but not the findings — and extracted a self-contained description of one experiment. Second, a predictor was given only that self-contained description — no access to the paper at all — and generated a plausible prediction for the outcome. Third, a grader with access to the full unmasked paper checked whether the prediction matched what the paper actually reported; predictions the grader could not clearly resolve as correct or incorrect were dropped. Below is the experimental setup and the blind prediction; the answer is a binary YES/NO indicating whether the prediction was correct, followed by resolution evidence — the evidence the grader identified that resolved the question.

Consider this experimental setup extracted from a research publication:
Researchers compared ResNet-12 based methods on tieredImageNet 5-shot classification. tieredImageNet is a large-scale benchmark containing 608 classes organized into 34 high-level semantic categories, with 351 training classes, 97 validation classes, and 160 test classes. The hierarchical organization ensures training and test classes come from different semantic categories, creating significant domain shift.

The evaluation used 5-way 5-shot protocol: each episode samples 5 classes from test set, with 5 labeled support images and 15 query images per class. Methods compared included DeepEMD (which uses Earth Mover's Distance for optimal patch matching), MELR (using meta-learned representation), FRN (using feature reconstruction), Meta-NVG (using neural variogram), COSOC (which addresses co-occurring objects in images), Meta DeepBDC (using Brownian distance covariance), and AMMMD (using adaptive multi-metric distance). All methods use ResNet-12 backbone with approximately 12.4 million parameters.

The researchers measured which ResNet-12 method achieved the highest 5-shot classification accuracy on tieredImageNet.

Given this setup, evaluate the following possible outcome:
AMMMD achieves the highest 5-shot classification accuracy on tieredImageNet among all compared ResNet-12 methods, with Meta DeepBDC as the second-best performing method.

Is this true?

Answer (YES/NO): NO